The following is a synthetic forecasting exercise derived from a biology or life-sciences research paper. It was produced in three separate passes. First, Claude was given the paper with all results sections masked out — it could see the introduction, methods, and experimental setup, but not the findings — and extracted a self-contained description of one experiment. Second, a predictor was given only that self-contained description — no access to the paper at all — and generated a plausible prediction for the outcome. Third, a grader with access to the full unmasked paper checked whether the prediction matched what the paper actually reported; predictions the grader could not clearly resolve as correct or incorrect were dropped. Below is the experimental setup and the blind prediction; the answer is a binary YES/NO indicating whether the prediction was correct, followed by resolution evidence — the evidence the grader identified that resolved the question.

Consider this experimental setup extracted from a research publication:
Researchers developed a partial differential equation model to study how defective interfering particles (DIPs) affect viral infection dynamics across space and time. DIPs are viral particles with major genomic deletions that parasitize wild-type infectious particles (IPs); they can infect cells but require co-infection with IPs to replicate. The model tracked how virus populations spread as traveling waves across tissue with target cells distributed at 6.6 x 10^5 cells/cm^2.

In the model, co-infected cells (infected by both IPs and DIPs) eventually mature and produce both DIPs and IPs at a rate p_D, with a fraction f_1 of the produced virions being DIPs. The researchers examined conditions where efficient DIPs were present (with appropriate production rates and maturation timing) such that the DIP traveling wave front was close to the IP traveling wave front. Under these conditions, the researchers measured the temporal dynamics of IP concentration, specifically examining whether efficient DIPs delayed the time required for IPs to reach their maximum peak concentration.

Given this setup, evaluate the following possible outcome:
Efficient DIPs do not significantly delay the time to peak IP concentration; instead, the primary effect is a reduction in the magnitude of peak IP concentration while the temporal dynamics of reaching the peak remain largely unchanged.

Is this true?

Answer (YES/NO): NO